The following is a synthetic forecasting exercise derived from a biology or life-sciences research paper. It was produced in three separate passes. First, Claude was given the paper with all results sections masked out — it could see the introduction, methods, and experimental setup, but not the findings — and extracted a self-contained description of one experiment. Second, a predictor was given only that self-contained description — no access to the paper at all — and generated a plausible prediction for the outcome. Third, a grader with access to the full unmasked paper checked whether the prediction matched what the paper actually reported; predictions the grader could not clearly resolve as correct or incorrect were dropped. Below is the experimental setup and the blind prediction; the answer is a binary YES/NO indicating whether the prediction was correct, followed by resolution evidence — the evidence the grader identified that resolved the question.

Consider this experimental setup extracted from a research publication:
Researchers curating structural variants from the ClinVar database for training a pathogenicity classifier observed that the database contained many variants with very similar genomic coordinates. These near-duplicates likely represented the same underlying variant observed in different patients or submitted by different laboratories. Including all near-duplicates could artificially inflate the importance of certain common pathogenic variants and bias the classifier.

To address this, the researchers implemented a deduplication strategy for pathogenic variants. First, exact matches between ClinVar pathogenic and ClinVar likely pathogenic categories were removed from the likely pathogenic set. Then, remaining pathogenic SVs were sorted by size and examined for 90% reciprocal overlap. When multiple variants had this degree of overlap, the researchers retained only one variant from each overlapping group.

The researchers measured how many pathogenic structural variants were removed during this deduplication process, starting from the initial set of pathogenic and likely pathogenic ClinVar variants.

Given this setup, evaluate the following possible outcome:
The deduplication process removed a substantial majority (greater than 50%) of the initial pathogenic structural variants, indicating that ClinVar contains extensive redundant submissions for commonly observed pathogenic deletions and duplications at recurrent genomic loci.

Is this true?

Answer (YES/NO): NO